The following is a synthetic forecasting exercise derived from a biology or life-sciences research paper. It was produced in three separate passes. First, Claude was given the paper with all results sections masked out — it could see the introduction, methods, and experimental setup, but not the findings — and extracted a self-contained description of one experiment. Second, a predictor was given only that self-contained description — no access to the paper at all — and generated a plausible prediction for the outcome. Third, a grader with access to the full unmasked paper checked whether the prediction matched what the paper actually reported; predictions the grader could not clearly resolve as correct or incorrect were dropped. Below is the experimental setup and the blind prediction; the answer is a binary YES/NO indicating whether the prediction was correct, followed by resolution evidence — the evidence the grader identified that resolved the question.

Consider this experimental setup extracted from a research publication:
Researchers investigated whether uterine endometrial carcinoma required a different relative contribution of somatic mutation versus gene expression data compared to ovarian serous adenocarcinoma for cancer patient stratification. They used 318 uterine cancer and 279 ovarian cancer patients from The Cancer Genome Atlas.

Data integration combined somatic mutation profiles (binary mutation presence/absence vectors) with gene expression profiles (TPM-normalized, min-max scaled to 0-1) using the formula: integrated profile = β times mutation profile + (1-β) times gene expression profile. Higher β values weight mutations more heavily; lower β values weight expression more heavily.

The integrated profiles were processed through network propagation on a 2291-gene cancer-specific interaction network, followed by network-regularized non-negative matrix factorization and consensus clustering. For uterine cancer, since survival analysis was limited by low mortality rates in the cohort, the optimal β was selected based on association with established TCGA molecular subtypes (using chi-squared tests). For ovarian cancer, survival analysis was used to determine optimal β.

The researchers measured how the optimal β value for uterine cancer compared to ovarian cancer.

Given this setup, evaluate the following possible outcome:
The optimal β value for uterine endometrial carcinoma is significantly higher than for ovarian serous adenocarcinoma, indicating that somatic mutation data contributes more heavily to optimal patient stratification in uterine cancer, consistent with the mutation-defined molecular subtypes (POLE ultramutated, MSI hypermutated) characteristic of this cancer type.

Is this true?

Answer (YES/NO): NO